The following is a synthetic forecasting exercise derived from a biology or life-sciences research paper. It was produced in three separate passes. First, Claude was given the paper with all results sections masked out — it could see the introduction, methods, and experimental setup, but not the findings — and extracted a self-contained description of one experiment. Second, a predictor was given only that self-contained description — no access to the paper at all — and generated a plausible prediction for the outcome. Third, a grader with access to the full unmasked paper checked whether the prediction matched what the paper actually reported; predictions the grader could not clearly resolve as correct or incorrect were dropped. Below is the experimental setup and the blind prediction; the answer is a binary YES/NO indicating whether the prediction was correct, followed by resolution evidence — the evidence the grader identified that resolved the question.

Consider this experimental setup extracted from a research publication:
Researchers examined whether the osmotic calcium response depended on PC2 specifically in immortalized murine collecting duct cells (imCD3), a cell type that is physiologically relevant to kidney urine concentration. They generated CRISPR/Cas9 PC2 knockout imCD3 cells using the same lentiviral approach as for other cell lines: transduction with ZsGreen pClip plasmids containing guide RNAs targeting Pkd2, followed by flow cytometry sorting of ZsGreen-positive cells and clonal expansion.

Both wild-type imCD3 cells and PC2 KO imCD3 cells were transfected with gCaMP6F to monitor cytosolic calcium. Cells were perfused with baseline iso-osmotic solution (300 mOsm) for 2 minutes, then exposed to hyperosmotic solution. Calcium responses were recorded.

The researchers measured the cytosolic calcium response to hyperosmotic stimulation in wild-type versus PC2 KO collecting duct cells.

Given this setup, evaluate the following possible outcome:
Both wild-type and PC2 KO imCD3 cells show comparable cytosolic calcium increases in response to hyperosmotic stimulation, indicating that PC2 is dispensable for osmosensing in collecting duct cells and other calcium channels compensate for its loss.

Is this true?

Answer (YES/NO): NO